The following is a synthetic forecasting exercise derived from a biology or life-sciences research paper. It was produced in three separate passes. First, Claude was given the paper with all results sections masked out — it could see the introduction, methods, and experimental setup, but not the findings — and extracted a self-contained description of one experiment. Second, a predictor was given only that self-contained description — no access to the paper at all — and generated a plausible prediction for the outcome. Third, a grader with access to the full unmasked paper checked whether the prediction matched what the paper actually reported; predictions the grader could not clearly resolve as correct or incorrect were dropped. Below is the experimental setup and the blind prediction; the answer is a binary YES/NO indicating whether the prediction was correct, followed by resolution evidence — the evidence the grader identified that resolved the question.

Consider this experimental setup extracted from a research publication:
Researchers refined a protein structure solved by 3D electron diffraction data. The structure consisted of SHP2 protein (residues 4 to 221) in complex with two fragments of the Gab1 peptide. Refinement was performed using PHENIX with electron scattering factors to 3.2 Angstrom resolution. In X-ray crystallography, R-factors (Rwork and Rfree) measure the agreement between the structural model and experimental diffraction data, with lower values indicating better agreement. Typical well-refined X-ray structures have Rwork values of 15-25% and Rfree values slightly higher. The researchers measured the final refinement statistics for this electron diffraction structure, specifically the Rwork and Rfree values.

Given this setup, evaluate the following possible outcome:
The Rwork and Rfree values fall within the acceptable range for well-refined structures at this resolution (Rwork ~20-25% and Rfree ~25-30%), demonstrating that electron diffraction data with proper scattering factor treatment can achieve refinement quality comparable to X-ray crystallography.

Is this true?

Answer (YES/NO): NO